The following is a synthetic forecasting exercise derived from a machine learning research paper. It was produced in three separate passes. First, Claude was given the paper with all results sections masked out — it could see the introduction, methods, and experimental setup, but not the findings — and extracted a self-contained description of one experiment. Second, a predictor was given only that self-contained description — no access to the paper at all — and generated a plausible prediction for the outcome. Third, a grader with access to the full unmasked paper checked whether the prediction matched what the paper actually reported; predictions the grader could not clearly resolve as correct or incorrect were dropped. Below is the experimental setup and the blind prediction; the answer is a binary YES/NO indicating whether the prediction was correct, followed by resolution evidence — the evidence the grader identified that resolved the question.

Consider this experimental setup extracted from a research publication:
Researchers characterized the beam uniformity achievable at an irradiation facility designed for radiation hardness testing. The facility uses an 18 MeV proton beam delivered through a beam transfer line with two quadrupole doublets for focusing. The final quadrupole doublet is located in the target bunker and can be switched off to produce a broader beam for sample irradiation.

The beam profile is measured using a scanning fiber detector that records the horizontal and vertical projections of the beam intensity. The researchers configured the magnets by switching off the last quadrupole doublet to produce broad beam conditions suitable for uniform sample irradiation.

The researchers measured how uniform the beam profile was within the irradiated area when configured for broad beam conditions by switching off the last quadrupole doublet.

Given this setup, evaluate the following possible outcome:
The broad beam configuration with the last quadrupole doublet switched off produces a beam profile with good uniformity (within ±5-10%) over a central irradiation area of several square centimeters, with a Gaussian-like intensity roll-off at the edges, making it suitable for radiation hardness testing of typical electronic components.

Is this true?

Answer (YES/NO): NO